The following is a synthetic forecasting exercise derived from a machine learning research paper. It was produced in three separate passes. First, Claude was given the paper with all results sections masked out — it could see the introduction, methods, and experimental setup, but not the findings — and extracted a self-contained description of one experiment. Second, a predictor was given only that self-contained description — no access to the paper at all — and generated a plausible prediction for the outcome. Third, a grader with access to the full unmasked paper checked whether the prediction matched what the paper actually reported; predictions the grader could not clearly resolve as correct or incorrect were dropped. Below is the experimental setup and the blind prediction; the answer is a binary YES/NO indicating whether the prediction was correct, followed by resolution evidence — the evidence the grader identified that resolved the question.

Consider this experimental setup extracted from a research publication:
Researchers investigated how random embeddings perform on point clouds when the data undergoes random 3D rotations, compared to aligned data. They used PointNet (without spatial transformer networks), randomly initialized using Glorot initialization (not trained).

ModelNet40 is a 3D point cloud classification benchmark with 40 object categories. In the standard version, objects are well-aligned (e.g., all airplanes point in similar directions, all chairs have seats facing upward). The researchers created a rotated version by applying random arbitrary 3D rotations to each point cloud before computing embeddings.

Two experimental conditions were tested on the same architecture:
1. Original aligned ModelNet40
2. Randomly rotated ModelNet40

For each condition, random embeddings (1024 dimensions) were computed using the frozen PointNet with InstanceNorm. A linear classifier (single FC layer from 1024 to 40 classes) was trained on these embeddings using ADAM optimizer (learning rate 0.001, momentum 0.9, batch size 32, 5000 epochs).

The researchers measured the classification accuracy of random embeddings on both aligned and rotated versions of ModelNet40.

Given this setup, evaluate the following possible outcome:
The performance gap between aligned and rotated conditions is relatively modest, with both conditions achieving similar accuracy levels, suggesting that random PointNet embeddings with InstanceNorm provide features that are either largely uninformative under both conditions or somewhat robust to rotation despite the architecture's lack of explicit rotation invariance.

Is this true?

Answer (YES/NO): NO